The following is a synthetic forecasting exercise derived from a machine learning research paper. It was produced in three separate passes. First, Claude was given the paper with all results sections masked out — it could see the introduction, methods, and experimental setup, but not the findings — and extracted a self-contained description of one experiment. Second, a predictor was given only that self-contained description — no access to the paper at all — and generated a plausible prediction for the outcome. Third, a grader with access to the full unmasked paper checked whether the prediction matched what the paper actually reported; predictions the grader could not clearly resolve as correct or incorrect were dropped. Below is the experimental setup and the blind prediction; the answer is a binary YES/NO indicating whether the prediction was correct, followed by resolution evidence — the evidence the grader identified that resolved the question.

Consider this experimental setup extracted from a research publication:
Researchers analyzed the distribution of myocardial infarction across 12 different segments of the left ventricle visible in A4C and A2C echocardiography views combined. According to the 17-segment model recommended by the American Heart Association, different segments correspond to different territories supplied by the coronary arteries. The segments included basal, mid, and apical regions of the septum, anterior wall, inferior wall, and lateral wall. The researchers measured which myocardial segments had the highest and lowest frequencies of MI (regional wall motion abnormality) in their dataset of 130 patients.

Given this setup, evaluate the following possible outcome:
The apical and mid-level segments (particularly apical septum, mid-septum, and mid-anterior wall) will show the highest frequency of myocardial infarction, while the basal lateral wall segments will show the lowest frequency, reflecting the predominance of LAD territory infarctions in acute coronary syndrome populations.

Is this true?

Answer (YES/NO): YES